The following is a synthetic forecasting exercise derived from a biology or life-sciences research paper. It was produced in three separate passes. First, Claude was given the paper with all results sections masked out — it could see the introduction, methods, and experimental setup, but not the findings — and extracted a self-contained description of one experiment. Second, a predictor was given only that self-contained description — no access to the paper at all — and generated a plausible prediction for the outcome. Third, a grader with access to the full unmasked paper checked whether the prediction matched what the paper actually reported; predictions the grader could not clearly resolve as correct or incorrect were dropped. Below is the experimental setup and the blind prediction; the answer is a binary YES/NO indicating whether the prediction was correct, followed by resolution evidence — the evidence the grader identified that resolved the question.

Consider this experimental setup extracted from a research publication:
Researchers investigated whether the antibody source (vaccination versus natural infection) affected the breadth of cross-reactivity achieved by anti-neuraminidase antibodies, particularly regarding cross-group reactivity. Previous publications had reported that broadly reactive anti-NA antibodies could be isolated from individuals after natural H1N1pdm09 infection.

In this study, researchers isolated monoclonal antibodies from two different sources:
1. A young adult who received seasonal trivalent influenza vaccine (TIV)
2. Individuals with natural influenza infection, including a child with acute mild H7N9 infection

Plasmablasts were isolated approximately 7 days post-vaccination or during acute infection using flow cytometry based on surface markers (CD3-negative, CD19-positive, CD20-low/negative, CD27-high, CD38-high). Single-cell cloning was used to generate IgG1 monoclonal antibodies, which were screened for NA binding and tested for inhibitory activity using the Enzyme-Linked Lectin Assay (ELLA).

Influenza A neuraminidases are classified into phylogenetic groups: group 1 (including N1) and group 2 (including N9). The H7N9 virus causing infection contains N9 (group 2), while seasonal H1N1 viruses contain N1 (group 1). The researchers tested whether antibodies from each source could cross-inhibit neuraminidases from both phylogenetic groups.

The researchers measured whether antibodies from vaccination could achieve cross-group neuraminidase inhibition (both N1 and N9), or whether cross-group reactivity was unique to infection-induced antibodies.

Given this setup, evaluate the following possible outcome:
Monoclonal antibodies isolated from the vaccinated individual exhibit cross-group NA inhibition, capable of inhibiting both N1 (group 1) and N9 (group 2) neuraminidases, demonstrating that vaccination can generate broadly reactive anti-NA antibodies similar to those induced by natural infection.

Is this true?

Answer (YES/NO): NO